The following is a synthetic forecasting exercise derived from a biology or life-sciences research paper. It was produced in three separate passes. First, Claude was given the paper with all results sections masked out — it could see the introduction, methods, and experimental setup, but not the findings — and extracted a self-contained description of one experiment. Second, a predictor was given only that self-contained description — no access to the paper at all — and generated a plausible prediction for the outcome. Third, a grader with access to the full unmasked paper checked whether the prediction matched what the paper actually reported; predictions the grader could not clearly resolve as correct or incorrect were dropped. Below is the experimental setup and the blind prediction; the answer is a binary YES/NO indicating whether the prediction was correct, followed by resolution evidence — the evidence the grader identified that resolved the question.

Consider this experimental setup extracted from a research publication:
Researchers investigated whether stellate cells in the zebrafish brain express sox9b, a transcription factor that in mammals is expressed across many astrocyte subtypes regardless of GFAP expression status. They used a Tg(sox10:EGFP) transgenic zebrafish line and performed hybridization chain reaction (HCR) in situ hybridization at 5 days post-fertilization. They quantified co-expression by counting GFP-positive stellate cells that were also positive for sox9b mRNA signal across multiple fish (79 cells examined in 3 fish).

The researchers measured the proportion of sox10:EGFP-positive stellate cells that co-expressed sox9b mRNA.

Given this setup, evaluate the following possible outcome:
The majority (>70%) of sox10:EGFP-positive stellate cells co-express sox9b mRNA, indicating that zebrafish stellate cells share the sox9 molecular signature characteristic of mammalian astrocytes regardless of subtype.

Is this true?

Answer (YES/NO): YES